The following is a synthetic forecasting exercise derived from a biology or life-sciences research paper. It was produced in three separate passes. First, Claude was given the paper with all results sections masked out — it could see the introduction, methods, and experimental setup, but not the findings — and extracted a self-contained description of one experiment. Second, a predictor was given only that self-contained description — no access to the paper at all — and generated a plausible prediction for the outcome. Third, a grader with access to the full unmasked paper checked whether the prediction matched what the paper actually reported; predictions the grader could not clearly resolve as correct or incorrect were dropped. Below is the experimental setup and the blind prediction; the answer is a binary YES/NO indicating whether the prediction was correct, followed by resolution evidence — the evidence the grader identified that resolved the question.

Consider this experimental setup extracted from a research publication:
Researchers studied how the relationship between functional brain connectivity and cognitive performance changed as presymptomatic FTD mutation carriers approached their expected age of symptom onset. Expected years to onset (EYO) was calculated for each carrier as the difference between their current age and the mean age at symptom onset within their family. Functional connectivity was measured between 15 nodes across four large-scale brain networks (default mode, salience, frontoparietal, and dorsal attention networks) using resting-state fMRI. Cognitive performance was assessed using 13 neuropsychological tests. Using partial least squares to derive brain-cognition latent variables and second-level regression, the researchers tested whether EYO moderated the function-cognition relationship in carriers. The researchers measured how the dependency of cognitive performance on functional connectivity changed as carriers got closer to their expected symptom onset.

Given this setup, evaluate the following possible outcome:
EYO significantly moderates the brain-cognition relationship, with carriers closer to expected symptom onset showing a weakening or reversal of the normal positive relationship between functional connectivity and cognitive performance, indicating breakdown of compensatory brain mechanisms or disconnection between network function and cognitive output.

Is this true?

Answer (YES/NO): NO